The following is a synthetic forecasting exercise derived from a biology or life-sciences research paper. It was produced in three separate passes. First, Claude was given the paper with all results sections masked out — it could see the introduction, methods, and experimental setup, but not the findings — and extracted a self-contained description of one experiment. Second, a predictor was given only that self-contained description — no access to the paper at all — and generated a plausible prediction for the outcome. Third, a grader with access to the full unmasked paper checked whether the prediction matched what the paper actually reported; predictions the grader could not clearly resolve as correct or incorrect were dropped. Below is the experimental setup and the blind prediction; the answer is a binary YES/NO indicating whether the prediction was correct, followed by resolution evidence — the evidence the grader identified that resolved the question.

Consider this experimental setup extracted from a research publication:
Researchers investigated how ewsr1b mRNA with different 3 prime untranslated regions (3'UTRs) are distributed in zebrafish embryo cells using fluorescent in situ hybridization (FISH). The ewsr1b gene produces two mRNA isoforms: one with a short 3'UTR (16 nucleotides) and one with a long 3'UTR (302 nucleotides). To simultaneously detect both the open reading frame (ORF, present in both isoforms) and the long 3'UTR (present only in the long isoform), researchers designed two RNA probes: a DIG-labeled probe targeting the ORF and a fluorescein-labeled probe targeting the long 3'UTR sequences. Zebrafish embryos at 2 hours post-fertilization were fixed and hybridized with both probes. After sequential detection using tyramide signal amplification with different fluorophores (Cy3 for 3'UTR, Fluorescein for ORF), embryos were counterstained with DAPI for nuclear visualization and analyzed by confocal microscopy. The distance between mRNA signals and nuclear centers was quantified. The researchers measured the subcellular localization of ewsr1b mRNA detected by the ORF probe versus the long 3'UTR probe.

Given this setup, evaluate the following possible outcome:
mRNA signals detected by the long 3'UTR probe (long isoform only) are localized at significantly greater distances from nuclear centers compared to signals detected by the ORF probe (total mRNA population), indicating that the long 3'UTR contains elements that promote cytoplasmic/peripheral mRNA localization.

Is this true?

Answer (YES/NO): NO